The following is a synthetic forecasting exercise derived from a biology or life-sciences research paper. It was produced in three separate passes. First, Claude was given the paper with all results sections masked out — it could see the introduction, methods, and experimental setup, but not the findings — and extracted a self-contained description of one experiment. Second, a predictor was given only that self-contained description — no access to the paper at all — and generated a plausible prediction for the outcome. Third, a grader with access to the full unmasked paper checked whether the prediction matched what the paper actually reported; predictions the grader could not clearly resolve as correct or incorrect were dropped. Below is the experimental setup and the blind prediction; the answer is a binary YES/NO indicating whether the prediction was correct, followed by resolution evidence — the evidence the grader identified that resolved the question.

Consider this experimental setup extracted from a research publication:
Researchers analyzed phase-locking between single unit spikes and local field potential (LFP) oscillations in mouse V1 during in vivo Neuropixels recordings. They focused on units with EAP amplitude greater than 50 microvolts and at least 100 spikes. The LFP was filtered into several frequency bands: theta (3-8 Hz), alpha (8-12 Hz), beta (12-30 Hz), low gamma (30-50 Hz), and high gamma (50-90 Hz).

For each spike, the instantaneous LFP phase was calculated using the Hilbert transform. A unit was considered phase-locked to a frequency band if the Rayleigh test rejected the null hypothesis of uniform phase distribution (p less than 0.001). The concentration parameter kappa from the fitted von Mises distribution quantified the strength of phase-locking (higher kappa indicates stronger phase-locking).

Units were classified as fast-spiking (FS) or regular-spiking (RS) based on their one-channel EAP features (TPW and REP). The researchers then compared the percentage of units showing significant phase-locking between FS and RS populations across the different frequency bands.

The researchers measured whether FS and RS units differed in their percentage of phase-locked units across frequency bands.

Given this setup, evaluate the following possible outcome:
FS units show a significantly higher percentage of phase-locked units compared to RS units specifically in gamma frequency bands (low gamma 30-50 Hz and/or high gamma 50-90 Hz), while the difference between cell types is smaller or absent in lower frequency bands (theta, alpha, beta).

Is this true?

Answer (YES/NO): NO